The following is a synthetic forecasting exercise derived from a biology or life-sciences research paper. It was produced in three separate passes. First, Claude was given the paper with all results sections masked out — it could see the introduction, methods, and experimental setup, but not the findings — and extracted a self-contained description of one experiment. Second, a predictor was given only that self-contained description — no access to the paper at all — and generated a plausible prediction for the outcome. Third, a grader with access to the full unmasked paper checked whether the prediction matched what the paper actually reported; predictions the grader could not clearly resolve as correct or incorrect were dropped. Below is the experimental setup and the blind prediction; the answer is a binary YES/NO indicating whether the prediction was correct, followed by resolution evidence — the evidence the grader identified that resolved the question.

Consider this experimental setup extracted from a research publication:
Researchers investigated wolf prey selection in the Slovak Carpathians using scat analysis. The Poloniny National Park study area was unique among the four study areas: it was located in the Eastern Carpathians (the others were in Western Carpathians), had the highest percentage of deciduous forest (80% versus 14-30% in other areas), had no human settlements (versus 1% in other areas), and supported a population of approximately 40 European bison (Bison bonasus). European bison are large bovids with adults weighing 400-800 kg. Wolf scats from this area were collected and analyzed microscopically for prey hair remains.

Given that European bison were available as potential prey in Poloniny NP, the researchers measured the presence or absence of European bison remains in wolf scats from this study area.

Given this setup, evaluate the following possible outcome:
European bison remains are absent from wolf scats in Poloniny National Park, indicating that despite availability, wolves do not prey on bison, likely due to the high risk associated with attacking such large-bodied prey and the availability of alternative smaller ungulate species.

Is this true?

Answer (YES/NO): YES